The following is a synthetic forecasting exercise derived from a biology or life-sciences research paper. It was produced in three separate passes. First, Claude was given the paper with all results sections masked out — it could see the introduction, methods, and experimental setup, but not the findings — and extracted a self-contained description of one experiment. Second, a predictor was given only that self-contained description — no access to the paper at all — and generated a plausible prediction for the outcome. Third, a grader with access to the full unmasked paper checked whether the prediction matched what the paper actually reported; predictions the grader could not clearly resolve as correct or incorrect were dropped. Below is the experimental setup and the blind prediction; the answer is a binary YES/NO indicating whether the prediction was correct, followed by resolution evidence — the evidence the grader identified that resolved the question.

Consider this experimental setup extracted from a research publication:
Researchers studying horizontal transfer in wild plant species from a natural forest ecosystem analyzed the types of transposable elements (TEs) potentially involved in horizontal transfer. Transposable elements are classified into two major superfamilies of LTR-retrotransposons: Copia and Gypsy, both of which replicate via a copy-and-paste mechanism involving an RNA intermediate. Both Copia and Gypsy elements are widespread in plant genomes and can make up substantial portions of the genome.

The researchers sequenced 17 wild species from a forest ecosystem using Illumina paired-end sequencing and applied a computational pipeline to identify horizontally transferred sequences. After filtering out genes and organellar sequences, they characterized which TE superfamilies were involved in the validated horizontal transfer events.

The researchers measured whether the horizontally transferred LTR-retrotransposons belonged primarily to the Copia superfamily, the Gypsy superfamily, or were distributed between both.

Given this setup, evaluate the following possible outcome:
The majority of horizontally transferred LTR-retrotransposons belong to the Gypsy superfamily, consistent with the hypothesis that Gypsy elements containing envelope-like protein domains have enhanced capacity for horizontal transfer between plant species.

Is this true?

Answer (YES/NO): NO